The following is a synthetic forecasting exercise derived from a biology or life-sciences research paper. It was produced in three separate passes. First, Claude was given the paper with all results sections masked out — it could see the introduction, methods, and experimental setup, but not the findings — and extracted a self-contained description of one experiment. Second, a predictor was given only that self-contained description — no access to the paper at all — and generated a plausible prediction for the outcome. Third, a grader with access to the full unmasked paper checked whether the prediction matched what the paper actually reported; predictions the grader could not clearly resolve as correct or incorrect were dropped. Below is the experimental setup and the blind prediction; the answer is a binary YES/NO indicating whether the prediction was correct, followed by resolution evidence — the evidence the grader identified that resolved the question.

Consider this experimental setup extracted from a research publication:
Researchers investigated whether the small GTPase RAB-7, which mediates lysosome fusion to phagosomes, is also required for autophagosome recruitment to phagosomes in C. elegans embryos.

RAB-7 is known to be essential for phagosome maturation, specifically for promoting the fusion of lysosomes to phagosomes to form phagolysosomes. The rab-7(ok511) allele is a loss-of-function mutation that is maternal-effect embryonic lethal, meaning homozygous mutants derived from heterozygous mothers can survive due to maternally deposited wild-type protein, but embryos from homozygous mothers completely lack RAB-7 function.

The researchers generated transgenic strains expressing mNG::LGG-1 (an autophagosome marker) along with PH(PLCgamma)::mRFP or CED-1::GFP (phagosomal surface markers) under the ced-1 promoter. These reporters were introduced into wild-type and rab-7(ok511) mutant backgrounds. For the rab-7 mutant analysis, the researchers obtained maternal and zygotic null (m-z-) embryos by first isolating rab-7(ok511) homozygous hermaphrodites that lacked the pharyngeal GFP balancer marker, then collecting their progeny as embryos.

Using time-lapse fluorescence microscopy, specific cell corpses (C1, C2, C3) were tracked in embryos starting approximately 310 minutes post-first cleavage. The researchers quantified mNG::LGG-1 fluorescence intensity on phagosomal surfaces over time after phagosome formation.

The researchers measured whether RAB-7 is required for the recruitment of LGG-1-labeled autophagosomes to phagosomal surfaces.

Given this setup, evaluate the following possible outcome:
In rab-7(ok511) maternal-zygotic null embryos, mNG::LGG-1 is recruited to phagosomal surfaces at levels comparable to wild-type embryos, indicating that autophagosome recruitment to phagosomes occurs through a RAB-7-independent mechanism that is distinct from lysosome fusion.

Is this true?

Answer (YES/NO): YES